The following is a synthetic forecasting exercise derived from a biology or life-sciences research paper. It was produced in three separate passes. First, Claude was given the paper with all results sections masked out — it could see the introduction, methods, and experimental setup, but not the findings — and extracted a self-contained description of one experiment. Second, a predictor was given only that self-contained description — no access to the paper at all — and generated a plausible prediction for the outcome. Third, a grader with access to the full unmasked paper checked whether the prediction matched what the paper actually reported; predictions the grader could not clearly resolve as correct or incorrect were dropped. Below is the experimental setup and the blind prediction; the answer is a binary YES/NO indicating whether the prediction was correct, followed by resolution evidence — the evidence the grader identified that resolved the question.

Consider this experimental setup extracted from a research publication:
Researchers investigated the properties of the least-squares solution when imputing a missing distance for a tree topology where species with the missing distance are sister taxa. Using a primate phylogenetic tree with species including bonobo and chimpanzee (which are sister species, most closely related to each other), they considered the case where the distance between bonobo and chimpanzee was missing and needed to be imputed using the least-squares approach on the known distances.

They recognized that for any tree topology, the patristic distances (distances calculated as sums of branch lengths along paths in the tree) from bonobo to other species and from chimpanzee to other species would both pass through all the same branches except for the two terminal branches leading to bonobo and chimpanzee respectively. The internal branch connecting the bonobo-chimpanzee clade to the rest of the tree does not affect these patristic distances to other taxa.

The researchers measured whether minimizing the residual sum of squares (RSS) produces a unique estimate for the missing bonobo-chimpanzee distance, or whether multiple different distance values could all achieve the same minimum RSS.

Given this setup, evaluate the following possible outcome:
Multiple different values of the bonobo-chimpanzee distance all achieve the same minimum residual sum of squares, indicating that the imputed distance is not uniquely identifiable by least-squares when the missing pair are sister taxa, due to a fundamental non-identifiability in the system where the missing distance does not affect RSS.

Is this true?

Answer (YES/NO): YES